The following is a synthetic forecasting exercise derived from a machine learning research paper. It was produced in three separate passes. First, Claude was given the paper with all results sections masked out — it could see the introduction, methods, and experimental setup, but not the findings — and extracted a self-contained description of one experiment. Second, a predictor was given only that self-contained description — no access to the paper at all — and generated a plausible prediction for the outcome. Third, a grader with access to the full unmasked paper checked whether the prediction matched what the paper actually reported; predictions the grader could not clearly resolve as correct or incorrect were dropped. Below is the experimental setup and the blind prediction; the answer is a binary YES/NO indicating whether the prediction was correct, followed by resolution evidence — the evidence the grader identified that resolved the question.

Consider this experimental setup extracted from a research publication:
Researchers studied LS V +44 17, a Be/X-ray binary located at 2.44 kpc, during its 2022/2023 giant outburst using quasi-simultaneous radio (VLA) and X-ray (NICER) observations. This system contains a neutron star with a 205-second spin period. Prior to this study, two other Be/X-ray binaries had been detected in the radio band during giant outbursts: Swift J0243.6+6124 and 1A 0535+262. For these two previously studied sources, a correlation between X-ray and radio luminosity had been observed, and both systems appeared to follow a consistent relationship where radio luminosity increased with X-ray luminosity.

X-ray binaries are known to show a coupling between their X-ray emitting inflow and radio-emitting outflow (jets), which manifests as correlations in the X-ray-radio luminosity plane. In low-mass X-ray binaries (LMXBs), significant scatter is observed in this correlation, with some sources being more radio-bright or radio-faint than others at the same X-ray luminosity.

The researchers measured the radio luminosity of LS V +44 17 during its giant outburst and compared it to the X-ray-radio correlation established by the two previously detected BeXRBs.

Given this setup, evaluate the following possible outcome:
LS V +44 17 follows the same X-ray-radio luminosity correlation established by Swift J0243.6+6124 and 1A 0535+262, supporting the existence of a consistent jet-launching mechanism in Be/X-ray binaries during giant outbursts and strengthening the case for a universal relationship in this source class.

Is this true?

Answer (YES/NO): NO